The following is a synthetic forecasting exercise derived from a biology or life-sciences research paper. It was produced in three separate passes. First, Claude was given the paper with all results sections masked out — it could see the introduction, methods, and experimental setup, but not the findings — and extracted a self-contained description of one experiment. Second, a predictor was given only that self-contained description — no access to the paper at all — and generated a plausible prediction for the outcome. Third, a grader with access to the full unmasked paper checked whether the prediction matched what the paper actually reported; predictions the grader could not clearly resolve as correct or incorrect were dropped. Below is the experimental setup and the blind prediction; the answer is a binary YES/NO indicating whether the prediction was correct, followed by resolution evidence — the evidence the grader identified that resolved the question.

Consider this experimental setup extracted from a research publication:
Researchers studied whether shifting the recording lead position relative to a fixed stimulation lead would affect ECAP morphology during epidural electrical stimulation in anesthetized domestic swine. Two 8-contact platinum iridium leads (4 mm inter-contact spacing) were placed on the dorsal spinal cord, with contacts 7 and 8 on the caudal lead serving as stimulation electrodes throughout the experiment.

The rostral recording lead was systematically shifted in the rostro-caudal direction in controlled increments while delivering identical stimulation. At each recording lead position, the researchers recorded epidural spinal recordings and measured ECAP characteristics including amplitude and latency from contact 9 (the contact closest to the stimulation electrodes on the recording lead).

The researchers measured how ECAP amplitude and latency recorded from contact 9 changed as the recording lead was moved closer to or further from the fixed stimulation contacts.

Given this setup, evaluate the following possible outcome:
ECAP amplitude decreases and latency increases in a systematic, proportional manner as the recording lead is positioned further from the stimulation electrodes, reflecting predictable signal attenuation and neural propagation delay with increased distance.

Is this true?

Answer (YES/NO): NO